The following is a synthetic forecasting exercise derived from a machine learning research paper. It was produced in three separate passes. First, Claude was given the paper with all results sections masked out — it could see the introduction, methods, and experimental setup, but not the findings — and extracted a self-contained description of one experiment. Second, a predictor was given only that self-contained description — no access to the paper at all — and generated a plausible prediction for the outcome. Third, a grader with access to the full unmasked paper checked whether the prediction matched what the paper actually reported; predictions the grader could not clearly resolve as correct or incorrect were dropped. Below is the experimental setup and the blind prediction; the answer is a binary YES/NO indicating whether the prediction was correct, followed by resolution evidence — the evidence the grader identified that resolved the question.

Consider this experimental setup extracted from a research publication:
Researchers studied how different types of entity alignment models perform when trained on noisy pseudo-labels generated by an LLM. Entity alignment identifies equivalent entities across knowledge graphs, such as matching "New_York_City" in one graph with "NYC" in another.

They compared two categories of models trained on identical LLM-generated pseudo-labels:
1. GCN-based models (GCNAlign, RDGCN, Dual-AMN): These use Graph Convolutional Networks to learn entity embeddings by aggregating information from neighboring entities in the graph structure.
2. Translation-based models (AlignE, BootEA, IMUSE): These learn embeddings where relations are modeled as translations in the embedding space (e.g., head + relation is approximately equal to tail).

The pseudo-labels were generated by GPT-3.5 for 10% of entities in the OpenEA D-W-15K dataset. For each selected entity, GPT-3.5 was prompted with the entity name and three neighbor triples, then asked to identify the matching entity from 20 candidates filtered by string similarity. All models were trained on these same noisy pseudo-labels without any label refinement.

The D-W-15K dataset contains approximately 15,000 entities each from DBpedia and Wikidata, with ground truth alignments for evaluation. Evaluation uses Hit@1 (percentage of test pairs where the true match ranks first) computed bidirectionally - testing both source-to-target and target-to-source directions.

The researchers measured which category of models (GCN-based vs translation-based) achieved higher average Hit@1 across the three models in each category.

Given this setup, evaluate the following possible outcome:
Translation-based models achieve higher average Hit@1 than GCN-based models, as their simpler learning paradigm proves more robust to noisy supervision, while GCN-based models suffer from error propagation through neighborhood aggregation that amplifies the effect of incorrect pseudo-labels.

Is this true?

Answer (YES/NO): NO